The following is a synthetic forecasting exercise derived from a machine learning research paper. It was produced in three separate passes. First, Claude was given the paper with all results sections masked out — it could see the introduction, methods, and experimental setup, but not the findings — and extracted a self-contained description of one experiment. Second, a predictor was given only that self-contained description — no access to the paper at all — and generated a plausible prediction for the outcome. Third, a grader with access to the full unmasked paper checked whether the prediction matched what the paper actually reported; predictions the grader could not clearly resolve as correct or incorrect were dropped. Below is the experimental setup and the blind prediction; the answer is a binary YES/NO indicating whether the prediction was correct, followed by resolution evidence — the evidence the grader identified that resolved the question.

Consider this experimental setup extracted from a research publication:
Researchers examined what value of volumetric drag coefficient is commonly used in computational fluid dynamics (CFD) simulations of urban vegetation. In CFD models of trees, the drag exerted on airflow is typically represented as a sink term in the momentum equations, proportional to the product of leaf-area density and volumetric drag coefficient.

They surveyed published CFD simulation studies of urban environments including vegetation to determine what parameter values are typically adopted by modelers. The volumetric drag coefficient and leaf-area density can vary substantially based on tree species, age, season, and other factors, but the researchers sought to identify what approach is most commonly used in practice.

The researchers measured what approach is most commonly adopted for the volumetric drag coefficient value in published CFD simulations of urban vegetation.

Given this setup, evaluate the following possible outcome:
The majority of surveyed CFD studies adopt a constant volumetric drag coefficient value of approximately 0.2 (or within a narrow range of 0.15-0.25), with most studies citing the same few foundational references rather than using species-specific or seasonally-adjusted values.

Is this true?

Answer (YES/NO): YES